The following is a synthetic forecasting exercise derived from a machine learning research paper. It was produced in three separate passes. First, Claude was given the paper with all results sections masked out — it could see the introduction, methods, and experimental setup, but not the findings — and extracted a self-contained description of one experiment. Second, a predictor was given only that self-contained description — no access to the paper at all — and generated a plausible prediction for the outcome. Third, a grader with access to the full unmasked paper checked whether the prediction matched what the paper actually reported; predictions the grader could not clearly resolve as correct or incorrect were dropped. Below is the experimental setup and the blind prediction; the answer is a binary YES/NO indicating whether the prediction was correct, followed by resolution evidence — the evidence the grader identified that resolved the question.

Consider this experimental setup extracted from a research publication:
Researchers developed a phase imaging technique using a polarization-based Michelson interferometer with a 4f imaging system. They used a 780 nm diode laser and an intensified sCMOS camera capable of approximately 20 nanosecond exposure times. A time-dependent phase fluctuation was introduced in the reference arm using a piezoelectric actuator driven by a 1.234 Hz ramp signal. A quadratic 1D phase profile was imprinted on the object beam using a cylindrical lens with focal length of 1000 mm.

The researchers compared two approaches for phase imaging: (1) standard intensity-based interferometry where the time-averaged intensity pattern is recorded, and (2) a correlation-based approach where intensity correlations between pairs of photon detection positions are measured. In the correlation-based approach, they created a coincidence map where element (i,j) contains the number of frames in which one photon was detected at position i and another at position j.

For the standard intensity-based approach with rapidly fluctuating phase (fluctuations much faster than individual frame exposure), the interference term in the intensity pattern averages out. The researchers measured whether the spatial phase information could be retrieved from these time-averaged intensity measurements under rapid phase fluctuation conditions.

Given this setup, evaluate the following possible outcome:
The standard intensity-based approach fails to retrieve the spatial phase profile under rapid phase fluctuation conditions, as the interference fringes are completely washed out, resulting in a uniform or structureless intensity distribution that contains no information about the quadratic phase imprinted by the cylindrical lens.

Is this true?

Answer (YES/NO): YES